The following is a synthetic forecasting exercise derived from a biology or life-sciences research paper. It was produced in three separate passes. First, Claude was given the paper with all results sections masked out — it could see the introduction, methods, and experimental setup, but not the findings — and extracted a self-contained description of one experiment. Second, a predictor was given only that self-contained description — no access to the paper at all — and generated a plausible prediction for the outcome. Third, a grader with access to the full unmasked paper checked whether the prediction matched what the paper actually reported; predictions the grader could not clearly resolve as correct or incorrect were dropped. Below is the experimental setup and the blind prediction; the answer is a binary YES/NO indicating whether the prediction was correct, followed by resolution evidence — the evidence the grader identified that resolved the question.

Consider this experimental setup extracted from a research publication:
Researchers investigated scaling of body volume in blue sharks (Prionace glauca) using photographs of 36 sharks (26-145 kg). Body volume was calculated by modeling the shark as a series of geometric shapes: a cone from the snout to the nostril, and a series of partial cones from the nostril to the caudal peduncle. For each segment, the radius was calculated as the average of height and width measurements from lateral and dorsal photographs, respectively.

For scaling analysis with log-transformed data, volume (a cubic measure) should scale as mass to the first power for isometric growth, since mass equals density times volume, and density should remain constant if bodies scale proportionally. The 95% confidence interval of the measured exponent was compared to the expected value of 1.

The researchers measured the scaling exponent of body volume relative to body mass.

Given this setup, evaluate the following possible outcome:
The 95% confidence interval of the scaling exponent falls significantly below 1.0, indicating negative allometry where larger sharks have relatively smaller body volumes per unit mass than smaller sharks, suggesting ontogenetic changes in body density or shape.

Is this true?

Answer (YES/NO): NO